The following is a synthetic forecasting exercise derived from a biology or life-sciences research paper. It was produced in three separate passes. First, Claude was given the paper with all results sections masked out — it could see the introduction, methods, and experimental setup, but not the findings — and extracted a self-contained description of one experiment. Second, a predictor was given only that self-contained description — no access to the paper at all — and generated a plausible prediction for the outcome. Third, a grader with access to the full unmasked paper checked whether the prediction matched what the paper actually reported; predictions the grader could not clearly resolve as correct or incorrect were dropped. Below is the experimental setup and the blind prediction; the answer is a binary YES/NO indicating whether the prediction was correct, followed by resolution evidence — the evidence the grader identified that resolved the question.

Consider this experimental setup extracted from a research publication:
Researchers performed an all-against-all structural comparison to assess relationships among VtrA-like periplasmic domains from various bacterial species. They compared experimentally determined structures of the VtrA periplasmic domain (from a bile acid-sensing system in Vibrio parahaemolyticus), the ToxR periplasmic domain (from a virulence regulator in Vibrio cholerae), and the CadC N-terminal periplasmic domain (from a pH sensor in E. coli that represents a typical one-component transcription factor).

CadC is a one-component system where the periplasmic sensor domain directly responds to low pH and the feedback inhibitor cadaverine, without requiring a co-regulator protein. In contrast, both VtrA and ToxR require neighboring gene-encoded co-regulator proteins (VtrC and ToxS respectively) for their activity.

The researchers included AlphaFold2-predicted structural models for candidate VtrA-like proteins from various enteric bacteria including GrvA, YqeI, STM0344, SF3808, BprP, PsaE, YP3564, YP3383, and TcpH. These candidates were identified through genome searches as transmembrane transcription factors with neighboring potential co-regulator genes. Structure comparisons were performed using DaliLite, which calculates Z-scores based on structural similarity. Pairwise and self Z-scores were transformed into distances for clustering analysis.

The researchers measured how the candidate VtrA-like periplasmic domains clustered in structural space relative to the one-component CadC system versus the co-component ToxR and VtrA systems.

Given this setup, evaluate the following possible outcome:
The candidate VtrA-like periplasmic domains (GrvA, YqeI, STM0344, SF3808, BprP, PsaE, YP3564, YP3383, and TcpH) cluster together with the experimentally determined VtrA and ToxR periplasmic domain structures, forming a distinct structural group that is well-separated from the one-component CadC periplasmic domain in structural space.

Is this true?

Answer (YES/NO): NO